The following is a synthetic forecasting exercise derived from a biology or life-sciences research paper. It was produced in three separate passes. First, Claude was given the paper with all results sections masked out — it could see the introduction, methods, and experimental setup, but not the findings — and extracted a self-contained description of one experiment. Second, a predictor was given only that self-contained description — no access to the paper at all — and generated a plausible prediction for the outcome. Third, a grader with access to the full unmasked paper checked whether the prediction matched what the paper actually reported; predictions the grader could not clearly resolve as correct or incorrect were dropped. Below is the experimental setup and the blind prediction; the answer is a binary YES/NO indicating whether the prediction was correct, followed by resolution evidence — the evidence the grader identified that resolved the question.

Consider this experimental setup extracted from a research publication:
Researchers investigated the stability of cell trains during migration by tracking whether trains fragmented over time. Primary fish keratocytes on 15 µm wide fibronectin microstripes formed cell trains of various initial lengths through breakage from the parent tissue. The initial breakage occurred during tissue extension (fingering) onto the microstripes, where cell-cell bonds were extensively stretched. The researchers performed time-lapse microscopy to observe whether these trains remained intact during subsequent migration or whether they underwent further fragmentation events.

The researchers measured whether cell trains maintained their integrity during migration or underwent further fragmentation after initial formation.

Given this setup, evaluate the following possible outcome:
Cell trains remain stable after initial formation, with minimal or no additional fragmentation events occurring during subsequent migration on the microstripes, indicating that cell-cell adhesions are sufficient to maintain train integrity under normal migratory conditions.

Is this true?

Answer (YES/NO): YES